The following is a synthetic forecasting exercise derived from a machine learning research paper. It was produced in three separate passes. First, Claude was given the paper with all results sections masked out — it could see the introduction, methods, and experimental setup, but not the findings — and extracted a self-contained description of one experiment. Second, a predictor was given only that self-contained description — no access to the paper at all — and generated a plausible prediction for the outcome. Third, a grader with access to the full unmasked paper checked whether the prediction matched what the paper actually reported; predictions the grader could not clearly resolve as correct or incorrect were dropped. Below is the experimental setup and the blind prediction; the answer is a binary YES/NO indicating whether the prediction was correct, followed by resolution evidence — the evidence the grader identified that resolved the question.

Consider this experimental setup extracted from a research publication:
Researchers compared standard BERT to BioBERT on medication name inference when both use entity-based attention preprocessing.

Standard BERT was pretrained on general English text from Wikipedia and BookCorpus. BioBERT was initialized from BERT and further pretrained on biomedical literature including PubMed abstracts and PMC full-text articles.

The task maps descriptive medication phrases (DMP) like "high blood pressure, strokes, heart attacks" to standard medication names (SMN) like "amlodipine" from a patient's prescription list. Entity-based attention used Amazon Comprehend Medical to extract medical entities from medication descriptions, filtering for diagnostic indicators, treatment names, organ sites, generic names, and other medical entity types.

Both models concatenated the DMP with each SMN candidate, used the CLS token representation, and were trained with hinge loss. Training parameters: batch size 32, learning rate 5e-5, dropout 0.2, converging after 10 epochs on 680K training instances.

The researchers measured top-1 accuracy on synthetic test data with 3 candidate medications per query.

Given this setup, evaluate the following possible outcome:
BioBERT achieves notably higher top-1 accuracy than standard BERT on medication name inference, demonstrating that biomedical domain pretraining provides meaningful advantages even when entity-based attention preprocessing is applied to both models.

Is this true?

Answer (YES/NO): YES